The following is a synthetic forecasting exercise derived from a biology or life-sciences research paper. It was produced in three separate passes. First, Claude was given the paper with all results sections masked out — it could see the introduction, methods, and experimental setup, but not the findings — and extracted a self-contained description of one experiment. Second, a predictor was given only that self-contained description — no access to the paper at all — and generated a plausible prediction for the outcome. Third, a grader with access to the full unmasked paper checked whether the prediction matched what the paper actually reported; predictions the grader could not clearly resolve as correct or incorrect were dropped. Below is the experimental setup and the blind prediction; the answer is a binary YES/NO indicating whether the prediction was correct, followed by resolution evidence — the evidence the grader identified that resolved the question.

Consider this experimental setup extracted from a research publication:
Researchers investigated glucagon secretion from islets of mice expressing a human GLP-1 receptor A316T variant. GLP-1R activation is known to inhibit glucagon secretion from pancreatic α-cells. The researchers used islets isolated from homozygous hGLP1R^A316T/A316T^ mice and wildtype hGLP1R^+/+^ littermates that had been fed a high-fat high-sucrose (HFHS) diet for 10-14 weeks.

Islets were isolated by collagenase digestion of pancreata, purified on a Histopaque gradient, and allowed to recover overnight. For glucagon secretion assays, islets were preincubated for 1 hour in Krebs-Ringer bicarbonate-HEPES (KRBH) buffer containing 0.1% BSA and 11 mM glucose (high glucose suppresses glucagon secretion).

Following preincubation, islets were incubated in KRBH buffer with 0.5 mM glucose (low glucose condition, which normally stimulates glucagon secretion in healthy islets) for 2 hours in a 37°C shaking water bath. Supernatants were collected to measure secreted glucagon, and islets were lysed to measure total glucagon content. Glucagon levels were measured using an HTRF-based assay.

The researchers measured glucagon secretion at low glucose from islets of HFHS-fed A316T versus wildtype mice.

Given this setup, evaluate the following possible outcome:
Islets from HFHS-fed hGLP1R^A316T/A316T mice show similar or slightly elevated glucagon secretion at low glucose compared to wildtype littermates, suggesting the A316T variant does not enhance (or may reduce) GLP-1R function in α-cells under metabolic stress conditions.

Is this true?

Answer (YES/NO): NO